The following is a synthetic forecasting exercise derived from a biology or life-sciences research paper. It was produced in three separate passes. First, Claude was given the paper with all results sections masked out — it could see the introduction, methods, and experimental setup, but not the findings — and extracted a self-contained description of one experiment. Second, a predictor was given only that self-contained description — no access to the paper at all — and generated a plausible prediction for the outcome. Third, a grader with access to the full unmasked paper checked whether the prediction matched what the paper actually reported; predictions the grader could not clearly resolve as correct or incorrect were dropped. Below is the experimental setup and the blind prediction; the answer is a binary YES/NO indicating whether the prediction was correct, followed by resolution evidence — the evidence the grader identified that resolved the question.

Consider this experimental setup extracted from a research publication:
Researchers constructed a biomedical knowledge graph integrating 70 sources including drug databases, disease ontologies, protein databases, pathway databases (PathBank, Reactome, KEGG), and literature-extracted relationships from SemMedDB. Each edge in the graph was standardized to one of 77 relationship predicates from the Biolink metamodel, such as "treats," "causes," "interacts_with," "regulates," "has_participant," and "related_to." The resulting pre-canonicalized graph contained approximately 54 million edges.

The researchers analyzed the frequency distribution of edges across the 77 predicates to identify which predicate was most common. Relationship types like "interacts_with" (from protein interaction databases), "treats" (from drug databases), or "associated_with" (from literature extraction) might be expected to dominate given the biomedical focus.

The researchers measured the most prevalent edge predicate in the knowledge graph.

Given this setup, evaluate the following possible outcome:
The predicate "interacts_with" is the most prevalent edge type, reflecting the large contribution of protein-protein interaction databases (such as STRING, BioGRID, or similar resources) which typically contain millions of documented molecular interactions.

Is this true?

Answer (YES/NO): NO